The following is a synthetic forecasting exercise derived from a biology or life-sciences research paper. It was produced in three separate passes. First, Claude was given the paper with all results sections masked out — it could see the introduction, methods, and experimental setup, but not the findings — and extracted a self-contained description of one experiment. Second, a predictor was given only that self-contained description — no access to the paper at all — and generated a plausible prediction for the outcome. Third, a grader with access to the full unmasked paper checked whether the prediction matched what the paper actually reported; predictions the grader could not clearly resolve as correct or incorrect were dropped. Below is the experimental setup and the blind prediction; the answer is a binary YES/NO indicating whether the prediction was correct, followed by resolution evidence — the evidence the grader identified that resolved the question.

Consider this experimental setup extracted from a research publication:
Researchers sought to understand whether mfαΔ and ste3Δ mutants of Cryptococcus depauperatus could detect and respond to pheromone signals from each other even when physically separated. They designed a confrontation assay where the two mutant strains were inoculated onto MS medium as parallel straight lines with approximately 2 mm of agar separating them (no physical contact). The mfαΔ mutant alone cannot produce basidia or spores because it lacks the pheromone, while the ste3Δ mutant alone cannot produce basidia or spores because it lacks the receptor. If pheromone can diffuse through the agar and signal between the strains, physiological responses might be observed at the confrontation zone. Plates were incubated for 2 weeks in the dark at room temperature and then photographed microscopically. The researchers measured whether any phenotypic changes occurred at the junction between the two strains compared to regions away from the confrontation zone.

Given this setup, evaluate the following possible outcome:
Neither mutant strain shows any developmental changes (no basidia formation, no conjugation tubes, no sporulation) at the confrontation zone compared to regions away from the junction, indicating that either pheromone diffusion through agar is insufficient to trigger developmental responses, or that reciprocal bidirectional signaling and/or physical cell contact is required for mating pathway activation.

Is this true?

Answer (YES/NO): YES